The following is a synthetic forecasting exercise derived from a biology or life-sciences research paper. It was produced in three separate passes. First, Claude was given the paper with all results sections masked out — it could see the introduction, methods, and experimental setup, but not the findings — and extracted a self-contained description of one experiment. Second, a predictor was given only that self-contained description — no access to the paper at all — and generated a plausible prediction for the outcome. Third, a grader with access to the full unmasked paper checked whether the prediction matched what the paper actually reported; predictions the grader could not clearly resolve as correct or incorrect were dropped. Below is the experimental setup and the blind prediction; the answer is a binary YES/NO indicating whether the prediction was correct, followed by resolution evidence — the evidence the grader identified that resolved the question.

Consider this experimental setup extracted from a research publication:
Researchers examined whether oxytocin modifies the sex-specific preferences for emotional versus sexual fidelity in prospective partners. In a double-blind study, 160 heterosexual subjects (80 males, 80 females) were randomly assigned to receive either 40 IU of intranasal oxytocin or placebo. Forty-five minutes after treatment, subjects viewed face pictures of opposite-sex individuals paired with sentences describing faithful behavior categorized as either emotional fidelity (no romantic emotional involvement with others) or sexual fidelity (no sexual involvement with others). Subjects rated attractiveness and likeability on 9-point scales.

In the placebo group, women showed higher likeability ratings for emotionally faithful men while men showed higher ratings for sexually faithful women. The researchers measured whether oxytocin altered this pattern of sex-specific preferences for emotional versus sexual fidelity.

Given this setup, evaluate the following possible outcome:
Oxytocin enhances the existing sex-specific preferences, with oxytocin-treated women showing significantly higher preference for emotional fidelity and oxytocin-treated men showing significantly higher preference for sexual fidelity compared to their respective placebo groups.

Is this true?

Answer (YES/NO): NO